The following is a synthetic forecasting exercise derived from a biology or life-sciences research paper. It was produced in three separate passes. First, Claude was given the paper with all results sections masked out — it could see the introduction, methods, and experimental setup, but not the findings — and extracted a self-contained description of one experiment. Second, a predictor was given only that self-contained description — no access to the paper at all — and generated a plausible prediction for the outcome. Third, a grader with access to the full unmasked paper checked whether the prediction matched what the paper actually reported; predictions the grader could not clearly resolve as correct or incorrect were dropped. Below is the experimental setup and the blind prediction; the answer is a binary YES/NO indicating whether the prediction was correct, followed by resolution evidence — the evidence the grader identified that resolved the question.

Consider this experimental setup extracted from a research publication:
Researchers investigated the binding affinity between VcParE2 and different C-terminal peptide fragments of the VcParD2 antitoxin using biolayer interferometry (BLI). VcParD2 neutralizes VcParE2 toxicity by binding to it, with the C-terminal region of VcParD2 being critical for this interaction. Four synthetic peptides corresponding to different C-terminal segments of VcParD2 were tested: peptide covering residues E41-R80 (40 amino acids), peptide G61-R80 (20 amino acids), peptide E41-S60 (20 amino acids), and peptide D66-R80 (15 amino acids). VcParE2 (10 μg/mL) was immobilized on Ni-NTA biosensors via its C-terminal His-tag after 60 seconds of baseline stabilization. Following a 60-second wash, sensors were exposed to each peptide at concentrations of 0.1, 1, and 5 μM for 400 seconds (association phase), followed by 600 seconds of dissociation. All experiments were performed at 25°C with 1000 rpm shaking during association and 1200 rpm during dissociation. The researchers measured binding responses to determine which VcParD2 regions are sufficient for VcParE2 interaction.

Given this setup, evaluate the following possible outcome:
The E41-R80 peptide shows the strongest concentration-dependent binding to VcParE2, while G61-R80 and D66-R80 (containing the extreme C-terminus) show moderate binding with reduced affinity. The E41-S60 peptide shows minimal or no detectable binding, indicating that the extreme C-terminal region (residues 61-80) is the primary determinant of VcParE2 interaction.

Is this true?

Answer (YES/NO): NO